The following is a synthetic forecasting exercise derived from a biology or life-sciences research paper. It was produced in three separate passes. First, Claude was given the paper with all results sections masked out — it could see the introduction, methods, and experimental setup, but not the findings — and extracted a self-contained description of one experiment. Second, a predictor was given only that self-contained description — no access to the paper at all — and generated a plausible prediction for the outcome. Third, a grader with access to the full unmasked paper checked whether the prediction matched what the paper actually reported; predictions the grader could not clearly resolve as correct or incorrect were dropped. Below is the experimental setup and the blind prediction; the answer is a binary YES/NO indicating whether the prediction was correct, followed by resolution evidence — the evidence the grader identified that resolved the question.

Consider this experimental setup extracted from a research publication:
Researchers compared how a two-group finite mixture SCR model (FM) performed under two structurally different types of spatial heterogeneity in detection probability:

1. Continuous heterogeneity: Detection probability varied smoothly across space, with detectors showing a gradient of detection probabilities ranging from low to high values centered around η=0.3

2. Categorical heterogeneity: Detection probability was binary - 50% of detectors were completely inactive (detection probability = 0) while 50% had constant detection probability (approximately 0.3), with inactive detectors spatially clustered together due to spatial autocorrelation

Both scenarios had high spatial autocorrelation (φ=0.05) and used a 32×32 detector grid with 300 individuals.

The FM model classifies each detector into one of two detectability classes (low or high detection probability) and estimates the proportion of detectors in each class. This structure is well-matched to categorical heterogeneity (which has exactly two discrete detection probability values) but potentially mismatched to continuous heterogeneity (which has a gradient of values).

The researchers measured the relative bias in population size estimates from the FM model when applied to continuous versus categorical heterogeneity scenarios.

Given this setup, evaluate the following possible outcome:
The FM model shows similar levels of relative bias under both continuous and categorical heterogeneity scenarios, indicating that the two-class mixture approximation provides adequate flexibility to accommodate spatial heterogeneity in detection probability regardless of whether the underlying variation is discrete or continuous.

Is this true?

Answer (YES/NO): NO